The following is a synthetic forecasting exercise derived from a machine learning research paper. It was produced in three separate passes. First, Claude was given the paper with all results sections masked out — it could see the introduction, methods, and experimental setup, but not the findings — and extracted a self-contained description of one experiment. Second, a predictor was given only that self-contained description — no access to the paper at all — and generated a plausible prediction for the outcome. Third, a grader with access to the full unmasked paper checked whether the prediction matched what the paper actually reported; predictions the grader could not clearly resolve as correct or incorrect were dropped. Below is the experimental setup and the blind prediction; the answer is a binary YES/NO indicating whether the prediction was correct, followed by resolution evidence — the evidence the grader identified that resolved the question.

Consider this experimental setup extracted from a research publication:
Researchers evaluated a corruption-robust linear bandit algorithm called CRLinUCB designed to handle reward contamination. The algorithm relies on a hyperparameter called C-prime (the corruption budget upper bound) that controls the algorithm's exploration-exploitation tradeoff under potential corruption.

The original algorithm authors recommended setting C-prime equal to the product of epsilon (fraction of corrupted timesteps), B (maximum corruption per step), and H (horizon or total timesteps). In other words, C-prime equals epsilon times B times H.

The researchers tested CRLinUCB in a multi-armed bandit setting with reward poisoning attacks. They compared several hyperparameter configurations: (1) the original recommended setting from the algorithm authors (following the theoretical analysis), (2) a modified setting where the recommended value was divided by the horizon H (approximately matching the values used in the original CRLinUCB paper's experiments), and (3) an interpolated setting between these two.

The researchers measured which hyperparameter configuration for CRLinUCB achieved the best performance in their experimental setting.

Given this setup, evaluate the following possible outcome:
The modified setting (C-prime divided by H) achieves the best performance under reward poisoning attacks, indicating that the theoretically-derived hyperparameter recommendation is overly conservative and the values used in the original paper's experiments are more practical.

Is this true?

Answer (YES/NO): YES